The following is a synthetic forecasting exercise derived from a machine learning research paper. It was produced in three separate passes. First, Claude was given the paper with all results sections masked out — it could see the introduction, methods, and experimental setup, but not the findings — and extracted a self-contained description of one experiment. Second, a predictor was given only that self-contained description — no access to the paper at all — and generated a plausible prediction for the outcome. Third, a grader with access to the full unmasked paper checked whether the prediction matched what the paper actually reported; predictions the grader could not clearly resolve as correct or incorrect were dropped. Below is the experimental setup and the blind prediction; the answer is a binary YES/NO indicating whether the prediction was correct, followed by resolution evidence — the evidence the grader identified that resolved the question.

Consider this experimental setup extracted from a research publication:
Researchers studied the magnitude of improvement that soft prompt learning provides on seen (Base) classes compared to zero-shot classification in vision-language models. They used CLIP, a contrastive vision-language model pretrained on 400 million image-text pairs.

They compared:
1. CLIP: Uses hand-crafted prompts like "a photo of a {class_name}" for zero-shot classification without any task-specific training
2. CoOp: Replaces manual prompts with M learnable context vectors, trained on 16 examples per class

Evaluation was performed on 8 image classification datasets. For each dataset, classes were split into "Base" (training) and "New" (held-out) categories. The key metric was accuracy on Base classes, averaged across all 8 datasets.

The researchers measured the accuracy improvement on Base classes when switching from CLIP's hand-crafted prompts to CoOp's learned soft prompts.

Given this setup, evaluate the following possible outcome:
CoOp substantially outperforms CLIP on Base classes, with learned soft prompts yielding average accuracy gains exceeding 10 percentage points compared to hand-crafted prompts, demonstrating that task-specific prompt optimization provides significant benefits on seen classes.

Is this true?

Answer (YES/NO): YES